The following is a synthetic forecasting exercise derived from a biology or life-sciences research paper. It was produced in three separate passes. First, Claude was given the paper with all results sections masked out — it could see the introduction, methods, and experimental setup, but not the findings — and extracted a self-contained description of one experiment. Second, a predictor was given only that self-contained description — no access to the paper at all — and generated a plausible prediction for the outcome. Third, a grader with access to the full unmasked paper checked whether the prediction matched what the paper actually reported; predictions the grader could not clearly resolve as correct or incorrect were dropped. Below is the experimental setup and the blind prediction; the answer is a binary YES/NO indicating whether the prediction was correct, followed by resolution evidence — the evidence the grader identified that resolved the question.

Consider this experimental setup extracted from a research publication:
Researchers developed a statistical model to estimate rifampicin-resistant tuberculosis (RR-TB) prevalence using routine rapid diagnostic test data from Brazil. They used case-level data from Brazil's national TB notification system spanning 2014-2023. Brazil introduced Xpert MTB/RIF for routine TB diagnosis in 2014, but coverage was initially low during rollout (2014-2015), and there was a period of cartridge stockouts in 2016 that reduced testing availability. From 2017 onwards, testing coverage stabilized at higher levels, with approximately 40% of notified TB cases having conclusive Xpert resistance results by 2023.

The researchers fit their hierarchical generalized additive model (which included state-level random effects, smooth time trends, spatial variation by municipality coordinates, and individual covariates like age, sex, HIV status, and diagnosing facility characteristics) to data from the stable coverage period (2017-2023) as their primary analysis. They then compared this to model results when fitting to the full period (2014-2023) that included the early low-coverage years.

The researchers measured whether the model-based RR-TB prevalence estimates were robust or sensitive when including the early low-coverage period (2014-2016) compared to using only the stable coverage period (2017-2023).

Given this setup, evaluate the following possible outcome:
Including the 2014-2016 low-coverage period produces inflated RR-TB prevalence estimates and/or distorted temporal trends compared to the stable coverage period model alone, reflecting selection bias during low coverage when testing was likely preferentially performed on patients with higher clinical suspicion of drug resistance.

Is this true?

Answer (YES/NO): YES